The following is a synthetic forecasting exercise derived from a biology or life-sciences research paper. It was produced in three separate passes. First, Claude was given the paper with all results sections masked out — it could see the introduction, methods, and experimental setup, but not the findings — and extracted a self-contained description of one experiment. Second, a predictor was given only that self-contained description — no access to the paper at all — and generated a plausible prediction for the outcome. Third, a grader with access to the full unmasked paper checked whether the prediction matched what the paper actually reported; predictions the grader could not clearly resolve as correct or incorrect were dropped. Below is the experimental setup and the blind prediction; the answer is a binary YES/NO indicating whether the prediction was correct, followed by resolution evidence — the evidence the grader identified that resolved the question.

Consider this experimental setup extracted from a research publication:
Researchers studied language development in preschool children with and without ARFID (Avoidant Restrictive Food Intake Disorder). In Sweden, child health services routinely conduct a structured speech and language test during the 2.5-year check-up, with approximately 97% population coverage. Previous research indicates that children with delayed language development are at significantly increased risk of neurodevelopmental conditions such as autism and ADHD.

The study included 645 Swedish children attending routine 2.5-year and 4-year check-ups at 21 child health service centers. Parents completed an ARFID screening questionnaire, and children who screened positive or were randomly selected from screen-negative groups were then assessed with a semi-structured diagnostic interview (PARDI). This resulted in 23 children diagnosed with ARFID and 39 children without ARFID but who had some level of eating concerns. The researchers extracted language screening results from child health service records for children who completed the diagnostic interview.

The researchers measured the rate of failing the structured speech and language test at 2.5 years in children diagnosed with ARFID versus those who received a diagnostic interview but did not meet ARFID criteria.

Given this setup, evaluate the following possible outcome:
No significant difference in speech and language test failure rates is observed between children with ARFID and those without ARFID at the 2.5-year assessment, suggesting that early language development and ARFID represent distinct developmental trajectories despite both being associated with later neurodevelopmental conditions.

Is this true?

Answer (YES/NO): NO